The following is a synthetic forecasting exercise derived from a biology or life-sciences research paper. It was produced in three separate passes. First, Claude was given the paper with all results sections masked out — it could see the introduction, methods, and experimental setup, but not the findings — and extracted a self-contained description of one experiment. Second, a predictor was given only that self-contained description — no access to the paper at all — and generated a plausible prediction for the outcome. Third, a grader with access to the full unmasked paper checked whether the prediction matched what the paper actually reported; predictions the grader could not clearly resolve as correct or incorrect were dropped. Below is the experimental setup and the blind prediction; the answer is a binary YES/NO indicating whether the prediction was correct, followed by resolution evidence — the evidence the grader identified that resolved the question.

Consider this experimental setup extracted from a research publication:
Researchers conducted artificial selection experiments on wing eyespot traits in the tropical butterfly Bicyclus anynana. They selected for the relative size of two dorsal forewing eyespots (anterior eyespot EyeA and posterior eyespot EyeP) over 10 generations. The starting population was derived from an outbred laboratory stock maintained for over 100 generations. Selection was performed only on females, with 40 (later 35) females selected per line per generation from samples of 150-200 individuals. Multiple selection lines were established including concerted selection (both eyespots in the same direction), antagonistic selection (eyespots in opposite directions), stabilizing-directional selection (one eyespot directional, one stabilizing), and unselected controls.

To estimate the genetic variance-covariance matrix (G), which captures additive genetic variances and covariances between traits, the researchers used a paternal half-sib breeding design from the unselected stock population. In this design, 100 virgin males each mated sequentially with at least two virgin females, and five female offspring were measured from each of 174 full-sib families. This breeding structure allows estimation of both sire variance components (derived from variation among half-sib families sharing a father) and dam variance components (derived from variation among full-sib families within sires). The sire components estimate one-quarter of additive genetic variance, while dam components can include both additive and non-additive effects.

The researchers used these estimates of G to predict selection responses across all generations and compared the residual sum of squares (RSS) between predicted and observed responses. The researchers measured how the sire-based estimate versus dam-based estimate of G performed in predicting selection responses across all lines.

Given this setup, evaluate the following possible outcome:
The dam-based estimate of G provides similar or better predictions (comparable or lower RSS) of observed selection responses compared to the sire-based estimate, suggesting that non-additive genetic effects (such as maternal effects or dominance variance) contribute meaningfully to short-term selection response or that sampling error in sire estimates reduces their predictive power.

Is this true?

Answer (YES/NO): YES